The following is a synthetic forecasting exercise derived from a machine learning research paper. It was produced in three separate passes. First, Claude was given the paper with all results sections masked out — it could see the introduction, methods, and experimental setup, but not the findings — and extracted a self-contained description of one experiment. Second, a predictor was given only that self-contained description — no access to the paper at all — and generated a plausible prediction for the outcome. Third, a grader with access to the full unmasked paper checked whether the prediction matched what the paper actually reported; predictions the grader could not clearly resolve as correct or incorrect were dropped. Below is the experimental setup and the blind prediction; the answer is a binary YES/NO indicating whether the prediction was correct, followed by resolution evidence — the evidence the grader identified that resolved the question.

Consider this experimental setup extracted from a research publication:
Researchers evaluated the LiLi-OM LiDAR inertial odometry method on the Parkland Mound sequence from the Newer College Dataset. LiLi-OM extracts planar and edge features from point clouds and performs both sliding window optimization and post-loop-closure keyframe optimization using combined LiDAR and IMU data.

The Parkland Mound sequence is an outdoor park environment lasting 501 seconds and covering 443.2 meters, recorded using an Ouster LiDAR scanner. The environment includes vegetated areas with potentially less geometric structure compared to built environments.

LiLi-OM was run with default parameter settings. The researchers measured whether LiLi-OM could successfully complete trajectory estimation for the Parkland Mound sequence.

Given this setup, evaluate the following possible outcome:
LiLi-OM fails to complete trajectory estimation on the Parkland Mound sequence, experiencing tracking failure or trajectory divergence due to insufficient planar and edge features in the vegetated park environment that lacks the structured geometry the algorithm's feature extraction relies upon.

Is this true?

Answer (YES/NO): YES